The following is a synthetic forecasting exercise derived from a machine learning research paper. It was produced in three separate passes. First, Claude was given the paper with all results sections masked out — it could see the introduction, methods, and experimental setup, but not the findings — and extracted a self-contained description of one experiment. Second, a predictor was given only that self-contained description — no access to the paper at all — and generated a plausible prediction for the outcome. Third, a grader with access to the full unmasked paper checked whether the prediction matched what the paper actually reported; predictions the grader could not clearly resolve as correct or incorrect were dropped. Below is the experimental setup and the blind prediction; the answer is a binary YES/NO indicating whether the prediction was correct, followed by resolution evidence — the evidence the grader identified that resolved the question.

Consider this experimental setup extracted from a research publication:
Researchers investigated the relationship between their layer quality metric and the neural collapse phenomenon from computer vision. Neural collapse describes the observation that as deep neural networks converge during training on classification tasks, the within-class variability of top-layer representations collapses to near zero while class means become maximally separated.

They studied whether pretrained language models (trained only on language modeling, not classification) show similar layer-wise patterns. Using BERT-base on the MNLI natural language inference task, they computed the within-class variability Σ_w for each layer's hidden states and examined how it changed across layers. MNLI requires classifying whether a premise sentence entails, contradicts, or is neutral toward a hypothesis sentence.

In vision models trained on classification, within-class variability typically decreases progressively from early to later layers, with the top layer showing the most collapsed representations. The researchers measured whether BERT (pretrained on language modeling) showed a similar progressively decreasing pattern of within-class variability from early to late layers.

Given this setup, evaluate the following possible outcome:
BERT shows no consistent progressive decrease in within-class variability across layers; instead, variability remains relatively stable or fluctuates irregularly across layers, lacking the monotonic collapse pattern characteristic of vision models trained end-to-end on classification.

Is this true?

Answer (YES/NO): NO